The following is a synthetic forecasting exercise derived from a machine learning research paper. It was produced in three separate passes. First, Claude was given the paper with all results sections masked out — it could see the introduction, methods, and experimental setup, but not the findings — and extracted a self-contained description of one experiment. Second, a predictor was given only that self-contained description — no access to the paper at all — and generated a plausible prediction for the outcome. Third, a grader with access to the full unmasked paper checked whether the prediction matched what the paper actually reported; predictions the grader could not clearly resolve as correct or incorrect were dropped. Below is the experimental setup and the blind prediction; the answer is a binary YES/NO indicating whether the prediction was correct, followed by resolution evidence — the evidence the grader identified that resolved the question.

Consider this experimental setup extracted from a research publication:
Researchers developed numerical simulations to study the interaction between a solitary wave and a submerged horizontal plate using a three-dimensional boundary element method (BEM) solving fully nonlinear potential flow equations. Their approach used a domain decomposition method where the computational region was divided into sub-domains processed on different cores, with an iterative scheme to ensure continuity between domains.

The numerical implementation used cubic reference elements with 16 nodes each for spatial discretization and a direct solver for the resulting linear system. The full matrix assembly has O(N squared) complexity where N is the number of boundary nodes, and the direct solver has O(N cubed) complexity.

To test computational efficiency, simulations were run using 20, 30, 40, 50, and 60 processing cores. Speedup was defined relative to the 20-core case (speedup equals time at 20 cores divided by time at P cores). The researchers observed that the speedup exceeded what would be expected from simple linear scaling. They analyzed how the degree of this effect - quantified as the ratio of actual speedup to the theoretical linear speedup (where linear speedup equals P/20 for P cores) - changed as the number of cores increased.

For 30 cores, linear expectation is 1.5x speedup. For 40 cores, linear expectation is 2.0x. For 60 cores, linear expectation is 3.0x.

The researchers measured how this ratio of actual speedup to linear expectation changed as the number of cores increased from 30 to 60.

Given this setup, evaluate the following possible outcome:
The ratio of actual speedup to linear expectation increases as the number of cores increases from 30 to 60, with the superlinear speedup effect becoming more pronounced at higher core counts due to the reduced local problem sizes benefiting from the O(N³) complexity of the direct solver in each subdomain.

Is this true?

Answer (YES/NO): YES